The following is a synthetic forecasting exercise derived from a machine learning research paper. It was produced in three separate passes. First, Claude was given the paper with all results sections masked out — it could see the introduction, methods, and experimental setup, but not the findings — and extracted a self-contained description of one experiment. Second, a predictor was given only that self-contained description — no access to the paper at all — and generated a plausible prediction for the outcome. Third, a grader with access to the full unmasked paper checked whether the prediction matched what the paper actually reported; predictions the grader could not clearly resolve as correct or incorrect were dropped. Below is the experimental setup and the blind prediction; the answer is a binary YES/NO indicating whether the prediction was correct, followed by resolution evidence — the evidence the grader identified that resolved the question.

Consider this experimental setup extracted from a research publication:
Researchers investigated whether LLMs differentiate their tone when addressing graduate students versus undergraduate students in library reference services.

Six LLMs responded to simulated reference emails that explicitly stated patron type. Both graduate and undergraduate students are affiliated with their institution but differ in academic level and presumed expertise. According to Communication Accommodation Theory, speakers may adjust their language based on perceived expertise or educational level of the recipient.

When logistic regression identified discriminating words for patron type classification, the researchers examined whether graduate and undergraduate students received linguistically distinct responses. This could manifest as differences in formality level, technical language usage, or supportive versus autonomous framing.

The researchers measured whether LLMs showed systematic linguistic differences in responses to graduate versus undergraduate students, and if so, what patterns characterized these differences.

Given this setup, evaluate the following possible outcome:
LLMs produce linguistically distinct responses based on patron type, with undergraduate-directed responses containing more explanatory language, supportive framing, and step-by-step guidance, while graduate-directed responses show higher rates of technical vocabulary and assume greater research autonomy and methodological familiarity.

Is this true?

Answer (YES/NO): YES